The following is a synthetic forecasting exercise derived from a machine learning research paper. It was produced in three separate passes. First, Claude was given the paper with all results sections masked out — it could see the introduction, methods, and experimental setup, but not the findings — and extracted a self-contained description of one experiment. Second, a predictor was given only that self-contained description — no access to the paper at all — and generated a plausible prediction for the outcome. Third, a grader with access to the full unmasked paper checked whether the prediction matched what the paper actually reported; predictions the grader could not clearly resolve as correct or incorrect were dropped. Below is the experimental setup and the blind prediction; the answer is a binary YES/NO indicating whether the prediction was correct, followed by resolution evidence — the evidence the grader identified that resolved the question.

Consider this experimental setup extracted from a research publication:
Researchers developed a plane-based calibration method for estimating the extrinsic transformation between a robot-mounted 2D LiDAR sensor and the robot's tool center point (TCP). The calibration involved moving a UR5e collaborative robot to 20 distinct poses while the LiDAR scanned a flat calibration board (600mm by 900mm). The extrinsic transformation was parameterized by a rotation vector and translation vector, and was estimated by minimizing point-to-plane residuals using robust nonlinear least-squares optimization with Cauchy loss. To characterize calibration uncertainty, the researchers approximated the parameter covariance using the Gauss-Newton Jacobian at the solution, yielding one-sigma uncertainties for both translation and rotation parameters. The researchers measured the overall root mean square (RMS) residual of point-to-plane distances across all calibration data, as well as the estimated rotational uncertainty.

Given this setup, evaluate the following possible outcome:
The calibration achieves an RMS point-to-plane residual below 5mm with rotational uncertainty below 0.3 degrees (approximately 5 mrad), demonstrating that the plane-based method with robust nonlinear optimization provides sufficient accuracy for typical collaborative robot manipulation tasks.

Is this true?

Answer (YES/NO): YES